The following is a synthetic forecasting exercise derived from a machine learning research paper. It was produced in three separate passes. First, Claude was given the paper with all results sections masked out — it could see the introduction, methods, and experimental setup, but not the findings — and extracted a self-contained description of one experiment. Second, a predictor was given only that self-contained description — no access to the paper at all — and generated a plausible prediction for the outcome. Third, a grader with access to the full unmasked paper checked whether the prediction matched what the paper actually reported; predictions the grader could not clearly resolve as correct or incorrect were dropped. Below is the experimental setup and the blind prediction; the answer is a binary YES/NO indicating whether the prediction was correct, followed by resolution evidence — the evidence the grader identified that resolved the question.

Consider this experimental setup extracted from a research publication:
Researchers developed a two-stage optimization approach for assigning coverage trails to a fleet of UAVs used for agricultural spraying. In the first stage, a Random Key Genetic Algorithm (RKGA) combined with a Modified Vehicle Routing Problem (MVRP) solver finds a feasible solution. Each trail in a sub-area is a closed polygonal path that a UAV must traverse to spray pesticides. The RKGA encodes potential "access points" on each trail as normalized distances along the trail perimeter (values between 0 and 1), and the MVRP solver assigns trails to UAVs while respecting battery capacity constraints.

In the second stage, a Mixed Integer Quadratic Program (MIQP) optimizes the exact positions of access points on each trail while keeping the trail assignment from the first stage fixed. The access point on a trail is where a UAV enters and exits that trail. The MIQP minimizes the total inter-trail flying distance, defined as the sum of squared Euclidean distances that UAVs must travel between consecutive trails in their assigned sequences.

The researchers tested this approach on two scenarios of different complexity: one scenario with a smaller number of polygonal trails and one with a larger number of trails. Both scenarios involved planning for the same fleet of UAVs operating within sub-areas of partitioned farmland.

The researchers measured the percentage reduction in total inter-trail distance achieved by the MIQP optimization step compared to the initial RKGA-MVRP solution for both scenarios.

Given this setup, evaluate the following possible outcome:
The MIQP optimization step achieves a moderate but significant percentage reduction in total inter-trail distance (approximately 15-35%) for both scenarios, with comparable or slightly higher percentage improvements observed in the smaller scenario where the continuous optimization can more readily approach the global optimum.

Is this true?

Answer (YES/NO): NO